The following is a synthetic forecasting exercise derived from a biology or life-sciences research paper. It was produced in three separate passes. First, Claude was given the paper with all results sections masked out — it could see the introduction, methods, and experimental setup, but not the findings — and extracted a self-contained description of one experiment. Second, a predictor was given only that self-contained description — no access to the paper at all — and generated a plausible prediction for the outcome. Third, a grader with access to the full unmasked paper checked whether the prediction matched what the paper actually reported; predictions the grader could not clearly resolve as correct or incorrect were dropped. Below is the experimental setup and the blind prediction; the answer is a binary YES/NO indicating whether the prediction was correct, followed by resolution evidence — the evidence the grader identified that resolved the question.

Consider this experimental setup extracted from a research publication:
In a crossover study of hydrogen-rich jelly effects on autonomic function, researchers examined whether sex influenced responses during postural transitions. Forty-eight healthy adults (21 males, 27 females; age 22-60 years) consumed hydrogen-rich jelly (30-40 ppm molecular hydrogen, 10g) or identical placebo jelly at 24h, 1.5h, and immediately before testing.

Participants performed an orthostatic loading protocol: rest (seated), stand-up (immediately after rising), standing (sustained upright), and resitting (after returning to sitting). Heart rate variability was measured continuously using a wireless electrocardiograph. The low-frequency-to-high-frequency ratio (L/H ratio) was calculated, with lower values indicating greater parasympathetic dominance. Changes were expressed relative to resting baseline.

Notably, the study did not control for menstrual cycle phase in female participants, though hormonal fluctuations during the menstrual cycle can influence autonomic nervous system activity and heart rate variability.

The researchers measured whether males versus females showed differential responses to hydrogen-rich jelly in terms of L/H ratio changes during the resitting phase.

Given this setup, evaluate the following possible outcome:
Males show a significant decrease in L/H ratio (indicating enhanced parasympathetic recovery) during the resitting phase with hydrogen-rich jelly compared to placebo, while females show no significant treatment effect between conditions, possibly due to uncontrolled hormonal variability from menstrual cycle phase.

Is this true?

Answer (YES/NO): NO